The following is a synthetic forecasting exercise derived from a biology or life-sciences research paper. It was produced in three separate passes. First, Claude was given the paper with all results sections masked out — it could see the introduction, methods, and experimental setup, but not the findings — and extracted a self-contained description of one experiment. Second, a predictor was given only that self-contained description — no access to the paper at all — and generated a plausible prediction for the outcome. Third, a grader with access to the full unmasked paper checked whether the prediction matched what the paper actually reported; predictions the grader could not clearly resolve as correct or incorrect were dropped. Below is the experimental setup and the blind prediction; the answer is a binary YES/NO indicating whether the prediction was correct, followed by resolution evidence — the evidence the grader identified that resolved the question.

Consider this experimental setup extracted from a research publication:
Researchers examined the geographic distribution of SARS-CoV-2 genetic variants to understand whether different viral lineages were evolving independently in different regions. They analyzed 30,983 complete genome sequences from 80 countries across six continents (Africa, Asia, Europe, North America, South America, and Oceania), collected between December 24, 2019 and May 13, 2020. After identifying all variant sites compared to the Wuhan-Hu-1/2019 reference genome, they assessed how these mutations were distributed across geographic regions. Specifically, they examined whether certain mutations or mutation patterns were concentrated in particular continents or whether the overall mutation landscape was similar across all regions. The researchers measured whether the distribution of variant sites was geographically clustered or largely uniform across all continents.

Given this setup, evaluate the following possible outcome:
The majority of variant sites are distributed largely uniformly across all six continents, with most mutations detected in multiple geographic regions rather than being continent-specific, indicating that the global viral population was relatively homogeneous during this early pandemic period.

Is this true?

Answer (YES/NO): YES